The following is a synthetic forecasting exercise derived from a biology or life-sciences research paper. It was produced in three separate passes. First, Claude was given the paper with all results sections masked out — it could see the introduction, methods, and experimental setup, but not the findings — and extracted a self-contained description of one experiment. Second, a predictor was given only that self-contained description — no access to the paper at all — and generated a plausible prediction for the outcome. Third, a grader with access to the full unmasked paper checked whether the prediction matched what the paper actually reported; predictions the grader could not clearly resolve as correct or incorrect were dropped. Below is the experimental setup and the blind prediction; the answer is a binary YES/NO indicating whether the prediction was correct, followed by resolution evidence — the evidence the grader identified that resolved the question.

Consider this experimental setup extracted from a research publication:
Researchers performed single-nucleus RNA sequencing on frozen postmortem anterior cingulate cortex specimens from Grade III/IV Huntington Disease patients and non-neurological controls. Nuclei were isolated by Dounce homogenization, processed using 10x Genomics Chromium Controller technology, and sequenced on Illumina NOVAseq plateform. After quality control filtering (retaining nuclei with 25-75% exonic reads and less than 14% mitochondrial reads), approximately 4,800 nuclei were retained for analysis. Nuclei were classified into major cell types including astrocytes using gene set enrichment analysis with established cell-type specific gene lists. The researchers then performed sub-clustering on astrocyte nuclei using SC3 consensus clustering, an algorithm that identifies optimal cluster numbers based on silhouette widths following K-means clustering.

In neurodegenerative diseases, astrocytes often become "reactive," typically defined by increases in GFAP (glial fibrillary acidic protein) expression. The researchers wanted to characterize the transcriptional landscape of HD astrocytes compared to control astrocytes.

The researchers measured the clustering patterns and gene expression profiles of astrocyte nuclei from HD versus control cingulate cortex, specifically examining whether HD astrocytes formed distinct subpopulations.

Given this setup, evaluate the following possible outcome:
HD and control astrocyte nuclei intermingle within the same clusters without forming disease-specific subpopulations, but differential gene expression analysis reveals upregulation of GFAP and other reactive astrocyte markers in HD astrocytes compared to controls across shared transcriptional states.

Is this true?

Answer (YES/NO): NO